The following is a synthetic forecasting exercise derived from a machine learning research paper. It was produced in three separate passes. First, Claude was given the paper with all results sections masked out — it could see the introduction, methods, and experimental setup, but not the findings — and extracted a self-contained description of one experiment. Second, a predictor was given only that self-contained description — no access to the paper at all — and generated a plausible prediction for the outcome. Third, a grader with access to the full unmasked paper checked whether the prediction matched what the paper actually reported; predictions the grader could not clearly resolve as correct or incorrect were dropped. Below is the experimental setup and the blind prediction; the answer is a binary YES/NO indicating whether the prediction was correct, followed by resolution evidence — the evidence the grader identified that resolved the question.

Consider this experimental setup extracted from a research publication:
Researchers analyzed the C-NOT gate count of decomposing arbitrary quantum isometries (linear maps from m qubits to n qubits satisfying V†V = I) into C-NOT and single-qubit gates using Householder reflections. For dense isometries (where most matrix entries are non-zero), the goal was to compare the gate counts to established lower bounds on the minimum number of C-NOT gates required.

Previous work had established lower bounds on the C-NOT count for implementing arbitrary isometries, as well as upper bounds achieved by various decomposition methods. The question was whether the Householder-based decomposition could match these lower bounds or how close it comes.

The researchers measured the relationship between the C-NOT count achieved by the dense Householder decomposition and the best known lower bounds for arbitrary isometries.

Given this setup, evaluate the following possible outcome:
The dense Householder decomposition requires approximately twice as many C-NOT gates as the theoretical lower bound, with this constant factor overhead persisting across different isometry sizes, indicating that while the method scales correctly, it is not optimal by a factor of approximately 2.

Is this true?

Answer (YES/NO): YES